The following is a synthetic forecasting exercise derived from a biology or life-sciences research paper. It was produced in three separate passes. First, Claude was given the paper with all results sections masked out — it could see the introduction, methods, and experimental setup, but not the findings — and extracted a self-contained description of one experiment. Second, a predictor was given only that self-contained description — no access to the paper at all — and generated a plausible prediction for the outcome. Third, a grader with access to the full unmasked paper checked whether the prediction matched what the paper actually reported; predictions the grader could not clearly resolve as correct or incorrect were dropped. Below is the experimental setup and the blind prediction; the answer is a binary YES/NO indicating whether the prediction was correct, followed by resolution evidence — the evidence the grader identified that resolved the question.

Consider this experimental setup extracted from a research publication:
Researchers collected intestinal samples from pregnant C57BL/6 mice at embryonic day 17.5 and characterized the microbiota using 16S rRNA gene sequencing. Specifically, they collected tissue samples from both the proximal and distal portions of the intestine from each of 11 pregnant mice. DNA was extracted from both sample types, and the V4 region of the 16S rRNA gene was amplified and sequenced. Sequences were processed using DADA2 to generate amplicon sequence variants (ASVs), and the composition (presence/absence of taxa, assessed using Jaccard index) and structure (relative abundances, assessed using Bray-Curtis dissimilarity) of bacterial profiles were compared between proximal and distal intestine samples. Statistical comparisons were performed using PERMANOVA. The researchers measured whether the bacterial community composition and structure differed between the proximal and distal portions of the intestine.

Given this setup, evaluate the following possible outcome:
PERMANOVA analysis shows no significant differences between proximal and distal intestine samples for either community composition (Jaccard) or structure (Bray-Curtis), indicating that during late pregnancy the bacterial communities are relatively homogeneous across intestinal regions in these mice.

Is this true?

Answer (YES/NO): YES